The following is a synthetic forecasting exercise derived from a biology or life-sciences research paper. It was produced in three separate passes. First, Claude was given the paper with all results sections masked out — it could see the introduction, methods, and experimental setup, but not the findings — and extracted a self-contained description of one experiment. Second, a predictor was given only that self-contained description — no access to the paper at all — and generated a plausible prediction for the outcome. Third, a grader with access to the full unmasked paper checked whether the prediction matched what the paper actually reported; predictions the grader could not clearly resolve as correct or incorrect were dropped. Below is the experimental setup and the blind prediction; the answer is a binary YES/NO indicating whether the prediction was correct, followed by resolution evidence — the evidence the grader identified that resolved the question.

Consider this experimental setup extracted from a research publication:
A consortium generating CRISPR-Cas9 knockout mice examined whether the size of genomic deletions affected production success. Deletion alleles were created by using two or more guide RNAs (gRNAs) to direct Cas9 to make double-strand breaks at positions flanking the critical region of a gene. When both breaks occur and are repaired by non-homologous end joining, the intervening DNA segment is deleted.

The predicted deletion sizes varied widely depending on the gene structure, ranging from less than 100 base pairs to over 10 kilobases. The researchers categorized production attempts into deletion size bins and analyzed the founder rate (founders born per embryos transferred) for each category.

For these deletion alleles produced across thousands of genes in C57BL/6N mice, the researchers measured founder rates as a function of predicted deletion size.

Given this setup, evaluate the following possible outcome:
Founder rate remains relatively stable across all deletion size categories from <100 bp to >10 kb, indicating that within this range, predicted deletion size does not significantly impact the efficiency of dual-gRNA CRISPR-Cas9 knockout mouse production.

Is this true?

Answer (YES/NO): NO